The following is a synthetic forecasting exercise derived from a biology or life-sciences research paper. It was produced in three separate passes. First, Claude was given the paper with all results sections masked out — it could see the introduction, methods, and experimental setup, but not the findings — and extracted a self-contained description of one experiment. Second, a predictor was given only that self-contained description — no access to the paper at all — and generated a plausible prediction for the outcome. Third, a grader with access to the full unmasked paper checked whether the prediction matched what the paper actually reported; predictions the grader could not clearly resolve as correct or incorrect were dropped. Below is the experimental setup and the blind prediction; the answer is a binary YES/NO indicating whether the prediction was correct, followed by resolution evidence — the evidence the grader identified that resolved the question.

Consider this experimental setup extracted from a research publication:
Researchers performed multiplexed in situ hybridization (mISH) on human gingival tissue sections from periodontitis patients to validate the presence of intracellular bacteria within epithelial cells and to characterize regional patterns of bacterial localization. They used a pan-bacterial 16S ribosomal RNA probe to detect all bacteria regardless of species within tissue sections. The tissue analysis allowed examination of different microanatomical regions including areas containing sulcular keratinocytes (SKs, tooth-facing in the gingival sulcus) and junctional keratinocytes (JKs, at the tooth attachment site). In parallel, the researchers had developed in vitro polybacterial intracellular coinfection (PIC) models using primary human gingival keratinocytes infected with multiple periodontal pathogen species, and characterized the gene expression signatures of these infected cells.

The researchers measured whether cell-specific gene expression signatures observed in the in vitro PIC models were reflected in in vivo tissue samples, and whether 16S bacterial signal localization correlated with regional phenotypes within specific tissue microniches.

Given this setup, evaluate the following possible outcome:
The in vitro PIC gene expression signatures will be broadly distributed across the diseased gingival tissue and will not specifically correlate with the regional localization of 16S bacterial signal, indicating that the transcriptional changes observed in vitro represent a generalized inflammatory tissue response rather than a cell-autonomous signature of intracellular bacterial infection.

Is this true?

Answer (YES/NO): NO